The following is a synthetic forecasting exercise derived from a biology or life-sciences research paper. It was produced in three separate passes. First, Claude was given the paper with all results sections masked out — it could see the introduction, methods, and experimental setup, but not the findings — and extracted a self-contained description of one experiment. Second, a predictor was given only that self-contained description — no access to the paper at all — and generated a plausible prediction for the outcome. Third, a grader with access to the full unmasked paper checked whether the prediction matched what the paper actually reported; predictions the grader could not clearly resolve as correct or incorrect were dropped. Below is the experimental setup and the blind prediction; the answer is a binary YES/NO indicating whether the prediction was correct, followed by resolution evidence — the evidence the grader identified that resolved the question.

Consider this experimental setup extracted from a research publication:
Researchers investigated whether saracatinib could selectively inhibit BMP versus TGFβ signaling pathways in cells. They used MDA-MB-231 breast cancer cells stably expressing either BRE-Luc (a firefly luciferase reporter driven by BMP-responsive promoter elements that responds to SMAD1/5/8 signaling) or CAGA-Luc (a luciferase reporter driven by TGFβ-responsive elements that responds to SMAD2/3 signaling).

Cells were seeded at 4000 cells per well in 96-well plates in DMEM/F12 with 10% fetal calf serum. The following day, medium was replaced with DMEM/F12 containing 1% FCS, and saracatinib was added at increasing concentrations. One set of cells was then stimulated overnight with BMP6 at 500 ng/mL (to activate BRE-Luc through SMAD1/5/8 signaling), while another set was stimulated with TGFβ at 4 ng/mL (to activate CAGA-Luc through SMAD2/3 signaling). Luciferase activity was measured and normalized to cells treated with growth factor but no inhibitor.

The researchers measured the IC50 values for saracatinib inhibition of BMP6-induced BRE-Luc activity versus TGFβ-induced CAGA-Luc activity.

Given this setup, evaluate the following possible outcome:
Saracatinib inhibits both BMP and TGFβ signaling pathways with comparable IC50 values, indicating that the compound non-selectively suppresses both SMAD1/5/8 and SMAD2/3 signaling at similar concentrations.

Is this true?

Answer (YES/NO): NO